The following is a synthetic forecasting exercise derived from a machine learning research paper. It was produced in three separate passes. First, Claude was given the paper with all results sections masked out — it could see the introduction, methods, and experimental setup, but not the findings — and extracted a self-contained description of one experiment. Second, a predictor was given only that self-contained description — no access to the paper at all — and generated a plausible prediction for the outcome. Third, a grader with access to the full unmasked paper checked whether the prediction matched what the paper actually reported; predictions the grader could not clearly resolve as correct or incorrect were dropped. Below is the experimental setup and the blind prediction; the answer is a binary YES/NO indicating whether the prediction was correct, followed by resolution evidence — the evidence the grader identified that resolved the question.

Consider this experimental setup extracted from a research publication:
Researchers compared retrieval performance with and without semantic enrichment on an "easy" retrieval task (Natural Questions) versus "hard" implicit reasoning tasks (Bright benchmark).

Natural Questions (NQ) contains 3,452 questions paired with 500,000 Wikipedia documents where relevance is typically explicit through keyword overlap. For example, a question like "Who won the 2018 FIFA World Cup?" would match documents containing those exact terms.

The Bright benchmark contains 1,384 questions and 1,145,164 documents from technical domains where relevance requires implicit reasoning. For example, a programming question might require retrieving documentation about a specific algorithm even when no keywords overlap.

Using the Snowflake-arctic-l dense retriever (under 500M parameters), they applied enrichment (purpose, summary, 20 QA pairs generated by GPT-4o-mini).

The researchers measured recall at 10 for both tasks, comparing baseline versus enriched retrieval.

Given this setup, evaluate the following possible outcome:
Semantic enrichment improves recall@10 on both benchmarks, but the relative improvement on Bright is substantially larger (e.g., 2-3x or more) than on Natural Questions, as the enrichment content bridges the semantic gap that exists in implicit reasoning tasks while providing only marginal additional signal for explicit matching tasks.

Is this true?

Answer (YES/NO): YES